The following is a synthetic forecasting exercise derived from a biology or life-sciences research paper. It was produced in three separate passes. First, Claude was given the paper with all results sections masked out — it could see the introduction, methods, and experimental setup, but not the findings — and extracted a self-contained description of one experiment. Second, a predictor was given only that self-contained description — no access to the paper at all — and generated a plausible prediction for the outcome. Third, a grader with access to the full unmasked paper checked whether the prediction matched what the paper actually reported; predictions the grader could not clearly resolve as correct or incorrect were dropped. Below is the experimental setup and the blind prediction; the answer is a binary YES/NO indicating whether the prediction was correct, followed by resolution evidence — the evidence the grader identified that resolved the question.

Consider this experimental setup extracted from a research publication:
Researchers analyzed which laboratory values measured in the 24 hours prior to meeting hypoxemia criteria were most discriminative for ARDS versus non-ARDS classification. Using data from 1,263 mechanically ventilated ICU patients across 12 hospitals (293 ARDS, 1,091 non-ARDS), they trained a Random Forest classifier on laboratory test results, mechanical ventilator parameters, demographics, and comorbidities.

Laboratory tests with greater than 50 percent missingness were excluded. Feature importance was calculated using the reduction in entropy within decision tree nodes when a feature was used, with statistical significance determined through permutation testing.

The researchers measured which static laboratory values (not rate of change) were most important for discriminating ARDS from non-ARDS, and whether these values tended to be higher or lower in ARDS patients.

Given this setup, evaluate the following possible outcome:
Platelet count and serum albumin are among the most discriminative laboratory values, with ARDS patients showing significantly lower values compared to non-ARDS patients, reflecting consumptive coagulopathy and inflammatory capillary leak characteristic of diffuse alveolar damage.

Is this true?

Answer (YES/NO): NO